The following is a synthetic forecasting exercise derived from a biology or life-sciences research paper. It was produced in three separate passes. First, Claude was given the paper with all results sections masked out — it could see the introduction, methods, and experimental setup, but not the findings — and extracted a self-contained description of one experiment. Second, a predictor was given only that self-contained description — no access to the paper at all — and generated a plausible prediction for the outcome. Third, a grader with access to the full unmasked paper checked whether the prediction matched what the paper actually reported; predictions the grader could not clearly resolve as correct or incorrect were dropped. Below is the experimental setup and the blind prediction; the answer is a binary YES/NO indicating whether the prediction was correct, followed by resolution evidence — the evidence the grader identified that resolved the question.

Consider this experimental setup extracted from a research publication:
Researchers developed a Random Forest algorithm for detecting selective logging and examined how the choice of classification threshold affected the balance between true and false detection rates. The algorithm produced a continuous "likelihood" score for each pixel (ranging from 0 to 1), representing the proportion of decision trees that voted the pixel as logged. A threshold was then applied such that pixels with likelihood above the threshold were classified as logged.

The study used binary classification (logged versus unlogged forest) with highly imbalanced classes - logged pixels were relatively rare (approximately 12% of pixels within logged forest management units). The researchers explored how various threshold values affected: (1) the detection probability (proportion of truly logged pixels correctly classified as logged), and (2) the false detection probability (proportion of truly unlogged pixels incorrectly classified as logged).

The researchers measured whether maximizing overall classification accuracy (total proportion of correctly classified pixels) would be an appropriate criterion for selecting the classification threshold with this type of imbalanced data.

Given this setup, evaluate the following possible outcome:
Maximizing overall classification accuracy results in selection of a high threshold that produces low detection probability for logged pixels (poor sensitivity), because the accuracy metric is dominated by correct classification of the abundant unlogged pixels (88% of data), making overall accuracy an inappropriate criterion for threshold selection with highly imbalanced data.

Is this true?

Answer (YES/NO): YES